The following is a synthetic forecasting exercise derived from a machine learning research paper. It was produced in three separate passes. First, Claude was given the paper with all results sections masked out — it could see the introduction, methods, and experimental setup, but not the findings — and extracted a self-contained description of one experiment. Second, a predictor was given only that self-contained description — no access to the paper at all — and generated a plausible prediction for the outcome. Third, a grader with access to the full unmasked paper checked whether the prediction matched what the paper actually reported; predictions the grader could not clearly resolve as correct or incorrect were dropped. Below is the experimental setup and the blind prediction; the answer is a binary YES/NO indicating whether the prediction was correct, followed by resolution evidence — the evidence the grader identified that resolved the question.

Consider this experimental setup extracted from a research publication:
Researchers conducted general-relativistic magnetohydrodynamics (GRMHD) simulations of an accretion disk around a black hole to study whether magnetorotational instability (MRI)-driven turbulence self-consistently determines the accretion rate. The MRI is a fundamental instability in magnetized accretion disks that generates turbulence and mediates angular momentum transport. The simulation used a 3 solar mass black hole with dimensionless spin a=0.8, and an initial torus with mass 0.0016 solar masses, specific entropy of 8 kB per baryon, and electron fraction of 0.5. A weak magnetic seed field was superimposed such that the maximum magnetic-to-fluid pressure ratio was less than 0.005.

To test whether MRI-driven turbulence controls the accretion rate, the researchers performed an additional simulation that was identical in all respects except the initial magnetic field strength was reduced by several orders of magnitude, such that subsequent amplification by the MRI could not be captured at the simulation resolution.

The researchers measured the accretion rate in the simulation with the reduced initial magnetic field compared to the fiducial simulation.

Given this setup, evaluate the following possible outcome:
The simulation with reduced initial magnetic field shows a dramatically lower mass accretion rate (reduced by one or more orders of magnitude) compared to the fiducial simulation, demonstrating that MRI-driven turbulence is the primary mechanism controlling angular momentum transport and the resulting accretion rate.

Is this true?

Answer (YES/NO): YES